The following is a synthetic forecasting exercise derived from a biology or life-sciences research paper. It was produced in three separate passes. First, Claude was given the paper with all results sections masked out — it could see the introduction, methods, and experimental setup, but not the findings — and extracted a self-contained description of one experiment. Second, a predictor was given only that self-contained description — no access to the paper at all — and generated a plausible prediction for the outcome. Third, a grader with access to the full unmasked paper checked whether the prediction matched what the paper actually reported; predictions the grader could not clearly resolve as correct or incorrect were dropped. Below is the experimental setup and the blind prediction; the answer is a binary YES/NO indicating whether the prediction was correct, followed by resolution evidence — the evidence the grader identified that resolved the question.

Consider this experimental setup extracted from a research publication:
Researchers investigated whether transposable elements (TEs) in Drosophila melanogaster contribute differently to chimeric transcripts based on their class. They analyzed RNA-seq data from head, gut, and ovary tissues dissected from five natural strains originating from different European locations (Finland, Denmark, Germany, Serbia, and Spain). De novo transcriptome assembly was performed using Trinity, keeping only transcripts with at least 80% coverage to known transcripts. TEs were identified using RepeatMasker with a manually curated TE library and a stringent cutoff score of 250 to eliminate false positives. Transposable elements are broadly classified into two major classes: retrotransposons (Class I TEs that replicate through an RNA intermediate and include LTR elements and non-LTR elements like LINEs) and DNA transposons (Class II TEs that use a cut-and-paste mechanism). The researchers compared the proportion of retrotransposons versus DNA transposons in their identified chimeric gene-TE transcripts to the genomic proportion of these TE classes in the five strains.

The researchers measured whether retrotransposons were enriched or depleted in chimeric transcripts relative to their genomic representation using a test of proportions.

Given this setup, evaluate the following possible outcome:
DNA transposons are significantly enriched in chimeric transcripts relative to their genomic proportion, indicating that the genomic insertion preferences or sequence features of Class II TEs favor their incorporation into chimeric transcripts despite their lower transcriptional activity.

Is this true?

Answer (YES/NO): NO